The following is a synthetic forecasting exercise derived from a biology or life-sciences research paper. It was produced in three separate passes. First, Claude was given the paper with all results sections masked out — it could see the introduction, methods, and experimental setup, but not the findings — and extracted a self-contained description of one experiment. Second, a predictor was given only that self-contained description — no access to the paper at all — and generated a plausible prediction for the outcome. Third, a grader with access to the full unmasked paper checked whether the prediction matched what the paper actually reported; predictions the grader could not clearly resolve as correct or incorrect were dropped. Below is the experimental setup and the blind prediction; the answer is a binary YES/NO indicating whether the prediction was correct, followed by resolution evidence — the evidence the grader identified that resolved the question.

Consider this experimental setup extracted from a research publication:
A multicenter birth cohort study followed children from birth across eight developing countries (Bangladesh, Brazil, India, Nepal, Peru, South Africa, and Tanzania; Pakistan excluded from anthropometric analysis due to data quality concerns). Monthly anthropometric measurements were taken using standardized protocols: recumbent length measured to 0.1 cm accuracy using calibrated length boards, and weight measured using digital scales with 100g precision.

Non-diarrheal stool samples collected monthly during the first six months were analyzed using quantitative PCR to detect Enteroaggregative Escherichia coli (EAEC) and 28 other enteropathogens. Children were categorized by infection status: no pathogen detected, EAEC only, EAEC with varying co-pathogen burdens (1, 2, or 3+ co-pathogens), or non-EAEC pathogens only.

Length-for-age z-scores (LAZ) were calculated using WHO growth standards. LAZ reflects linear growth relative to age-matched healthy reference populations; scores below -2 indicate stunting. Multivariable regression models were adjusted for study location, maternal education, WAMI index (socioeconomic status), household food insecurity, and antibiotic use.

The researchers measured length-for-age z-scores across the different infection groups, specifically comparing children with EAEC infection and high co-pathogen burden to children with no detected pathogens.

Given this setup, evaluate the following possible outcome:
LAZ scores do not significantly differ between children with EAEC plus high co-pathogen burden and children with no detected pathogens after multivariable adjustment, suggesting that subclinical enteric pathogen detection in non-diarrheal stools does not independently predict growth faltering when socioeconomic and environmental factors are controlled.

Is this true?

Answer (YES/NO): NO